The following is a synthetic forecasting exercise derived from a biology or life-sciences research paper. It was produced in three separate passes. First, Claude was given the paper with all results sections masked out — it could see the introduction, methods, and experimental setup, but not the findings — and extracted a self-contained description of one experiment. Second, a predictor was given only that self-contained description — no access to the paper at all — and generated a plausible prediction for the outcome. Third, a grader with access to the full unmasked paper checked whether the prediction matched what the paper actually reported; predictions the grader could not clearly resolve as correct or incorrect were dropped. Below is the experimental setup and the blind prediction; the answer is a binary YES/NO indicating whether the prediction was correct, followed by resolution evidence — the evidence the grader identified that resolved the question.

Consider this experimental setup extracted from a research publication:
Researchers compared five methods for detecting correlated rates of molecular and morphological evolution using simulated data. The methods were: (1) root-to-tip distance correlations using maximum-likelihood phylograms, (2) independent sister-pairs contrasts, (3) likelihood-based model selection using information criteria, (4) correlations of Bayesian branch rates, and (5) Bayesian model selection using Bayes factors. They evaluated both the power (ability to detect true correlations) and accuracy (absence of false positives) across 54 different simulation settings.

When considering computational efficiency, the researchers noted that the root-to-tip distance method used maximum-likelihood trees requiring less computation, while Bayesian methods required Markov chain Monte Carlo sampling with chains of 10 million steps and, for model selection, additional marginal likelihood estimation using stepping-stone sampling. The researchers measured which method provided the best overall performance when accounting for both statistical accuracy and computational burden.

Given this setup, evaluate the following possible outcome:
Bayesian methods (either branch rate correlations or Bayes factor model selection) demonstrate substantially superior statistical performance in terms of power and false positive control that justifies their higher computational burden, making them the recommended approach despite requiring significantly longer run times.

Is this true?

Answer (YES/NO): NO